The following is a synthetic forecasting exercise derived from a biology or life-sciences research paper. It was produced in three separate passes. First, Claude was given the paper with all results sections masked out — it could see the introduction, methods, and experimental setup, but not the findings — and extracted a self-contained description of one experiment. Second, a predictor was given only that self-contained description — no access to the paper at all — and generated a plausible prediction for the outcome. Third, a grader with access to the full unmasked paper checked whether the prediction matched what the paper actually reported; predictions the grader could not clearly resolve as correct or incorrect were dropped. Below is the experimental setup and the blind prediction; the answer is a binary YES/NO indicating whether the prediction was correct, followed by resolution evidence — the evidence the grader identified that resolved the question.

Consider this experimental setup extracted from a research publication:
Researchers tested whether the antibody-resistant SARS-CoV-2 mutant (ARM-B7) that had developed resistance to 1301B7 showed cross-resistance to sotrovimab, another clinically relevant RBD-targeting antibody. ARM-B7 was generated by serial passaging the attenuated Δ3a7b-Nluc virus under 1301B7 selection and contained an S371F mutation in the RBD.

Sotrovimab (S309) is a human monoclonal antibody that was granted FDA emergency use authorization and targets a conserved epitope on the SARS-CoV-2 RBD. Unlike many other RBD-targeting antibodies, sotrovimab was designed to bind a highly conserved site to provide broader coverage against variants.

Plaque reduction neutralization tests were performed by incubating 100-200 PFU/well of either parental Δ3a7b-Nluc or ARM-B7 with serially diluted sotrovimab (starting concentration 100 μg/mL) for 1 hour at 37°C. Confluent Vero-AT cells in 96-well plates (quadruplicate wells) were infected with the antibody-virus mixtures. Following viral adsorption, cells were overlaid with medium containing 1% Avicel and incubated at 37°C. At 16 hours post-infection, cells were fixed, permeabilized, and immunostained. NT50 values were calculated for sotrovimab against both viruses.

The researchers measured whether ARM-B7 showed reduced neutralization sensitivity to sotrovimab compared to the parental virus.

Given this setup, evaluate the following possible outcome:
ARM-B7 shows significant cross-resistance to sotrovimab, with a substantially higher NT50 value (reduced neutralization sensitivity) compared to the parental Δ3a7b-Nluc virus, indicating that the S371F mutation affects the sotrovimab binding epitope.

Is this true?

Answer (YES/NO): NO